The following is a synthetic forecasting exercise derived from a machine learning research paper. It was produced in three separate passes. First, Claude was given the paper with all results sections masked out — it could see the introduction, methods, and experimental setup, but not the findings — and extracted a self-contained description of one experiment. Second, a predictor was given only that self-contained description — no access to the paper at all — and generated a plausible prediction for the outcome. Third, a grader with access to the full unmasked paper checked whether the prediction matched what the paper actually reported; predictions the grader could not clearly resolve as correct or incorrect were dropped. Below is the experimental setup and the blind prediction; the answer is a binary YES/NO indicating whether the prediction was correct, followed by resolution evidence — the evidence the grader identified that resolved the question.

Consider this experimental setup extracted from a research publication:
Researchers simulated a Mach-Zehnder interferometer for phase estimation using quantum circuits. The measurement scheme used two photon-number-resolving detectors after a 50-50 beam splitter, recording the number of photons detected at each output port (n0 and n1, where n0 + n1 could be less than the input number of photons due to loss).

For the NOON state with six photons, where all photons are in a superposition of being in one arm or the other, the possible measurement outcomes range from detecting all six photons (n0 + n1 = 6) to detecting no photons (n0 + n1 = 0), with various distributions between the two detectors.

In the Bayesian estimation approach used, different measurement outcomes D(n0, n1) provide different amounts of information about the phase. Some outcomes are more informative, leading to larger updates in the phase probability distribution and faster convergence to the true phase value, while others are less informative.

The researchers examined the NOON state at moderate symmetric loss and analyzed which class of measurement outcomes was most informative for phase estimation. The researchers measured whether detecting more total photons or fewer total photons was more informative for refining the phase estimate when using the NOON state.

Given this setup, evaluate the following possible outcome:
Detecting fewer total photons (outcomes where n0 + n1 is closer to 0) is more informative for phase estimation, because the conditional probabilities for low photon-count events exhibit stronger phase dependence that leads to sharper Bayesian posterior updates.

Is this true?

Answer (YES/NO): NO